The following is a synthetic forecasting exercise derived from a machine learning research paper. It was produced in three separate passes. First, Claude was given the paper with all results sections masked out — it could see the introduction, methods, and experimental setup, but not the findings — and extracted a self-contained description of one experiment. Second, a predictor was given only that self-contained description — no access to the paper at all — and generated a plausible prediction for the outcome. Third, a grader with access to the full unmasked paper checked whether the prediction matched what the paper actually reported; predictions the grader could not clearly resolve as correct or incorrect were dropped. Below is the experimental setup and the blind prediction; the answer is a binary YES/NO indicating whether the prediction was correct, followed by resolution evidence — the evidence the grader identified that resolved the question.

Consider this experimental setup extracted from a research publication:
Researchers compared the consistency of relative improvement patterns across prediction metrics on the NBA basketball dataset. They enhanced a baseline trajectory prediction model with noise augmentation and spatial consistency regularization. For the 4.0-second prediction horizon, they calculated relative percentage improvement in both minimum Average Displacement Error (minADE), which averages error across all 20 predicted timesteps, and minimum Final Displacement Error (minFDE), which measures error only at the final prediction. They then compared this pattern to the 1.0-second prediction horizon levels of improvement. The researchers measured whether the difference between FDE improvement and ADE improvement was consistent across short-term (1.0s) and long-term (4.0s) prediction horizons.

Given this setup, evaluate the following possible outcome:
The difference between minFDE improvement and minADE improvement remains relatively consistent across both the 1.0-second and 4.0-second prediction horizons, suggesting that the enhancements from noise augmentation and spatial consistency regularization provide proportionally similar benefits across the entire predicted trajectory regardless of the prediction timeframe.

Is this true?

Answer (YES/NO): NO